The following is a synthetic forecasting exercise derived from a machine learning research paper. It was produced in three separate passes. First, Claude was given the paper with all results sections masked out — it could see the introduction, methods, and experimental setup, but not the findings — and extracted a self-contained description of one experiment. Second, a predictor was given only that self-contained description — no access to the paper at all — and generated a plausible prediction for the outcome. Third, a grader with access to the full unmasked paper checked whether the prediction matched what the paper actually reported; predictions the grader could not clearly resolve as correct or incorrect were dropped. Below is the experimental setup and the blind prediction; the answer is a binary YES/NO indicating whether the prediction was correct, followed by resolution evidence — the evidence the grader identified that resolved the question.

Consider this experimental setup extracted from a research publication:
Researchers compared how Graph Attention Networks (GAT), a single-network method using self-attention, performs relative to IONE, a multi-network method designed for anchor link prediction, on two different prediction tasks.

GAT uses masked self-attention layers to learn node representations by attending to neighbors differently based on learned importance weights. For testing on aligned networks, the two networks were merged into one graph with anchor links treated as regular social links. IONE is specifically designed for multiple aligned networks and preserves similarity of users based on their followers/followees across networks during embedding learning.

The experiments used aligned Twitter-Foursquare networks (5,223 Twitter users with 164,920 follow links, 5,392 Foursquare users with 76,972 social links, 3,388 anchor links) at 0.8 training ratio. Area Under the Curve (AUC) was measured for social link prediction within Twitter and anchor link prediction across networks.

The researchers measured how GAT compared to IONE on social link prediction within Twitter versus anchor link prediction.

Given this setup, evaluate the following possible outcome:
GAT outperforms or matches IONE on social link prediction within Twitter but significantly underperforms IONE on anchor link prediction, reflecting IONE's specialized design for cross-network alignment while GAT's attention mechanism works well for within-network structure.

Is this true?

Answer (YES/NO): YES